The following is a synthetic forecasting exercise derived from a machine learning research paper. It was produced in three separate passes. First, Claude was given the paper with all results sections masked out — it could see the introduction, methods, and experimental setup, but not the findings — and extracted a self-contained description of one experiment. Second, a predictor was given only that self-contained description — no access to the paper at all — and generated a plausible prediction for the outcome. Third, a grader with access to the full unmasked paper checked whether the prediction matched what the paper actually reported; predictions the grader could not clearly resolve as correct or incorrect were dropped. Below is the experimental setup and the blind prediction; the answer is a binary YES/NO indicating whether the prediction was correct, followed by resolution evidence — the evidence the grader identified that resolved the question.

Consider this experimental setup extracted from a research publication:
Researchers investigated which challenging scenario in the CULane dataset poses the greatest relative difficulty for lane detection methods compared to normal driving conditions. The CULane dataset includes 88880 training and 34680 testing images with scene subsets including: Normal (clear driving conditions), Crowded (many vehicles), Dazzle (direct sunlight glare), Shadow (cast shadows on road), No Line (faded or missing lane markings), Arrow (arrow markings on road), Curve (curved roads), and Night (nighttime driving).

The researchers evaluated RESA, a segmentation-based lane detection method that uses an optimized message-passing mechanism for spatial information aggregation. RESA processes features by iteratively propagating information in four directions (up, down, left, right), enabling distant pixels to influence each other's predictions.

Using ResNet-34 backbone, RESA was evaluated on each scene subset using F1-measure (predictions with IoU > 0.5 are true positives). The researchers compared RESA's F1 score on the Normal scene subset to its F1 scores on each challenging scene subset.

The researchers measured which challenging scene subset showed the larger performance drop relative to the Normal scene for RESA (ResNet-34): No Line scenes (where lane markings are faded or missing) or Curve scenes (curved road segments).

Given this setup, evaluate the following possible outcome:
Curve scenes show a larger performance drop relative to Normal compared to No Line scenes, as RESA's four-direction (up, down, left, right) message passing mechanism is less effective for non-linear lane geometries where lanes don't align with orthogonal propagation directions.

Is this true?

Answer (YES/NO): NO